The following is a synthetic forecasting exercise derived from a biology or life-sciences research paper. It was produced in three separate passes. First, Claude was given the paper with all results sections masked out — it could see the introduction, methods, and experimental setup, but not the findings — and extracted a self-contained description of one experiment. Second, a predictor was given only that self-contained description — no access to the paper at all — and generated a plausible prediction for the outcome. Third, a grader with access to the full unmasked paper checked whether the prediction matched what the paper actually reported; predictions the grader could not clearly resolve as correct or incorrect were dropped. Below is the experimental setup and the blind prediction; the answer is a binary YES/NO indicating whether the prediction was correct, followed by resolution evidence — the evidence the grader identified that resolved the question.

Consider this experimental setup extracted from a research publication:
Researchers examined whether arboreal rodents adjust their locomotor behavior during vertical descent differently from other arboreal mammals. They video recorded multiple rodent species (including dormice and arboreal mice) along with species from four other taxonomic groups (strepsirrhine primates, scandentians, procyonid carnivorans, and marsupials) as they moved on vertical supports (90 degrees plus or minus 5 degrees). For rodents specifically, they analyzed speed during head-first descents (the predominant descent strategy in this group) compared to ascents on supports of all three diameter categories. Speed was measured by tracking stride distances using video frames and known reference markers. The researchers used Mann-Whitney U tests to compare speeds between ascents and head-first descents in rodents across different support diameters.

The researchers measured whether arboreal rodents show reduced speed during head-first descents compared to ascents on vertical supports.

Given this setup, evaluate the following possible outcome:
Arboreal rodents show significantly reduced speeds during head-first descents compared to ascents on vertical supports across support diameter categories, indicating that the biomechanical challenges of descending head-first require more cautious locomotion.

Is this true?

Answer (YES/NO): YES